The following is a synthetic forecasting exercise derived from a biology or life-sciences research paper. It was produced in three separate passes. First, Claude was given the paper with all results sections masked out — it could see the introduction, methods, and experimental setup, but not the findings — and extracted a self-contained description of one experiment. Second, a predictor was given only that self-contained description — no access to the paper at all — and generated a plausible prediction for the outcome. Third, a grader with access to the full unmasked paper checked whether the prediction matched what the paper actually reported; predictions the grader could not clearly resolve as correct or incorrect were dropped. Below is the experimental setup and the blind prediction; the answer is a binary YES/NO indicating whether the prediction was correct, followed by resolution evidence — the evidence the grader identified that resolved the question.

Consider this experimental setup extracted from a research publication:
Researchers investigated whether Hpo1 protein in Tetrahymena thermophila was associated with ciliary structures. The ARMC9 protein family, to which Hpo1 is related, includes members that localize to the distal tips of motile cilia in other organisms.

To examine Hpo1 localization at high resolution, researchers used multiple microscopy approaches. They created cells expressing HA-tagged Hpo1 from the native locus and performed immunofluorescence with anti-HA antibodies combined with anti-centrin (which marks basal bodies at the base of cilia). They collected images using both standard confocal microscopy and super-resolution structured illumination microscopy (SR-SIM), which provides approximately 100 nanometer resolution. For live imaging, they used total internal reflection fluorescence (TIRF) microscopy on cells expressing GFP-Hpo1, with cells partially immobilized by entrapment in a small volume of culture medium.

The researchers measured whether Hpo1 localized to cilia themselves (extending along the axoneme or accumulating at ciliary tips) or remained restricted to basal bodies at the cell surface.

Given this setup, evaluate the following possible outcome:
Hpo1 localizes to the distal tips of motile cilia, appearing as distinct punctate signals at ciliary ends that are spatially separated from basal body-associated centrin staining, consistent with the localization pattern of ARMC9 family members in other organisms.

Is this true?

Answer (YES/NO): NO